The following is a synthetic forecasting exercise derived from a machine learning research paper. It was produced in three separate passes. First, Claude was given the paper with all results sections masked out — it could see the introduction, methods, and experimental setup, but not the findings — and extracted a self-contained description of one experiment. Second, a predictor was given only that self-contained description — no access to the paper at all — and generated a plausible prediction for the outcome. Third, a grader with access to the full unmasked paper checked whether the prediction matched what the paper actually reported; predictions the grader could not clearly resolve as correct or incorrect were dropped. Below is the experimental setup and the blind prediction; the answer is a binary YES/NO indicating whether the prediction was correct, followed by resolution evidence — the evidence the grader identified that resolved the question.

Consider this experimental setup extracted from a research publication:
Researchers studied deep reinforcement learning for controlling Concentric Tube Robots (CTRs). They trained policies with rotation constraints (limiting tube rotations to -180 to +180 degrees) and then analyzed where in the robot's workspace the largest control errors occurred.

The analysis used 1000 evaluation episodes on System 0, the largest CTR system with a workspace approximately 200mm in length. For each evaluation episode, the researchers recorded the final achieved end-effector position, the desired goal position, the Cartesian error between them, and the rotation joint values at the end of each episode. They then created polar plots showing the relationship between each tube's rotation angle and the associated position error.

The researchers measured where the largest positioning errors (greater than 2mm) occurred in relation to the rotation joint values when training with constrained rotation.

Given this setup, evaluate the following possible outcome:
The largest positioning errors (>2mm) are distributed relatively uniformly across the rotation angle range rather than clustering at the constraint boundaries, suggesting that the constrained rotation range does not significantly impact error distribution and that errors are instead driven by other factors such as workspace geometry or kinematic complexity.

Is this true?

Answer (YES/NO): NO